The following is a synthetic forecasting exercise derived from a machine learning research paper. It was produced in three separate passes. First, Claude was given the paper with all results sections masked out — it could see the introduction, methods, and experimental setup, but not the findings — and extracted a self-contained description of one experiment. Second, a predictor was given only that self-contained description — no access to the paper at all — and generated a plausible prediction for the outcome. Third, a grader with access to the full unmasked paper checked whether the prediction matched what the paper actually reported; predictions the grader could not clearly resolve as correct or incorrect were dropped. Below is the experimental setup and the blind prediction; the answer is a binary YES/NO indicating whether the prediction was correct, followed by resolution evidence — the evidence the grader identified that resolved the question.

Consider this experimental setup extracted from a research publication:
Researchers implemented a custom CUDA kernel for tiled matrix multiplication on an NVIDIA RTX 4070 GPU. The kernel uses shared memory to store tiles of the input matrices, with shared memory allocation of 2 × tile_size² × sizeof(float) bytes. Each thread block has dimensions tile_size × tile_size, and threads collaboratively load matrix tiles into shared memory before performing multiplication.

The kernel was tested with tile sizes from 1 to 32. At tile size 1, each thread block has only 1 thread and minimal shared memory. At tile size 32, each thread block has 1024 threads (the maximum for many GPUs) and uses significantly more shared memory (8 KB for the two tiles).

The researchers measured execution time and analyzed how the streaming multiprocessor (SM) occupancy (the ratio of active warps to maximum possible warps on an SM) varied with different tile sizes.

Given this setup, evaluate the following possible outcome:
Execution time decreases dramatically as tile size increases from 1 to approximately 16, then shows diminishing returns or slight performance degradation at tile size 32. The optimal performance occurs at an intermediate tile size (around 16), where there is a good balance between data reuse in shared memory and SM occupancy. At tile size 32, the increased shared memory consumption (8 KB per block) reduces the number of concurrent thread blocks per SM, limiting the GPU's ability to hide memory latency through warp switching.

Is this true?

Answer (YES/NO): YES